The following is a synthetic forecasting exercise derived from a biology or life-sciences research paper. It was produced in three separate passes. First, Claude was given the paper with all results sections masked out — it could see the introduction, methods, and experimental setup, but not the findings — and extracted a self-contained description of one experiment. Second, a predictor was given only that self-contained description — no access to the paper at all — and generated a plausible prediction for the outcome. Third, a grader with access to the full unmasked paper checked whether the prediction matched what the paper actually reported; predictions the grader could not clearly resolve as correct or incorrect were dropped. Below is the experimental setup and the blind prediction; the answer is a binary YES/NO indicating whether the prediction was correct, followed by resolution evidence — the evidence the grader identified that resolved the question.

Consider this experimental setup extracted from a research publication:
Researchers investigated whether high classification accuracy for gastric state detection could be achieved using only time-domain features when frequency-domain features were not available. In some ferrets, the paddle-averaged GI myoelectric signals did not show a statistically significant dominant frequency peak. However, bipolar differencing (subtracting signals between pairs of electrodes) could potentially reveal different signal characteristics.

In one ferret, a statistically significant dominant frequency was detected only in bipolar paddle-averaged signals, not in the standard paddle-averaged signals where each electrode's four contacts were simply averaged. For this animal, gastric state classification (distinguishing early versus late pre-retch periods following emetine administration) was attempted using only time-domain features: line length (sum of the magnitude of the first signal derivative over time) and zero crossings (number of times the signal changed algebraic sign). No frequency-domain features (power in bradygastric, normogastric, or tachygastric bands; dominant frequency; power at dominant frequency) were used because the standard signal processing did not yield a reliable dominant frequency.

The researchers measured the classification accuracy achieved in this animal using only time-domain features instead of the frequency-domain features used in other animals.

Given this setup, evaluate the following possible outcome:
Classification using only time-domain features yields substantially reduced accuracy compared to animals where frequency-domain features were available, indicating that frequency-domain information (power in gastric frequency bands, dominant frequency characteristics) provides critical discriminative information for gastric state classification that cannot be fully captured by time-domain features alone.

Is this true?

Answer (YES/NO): NO